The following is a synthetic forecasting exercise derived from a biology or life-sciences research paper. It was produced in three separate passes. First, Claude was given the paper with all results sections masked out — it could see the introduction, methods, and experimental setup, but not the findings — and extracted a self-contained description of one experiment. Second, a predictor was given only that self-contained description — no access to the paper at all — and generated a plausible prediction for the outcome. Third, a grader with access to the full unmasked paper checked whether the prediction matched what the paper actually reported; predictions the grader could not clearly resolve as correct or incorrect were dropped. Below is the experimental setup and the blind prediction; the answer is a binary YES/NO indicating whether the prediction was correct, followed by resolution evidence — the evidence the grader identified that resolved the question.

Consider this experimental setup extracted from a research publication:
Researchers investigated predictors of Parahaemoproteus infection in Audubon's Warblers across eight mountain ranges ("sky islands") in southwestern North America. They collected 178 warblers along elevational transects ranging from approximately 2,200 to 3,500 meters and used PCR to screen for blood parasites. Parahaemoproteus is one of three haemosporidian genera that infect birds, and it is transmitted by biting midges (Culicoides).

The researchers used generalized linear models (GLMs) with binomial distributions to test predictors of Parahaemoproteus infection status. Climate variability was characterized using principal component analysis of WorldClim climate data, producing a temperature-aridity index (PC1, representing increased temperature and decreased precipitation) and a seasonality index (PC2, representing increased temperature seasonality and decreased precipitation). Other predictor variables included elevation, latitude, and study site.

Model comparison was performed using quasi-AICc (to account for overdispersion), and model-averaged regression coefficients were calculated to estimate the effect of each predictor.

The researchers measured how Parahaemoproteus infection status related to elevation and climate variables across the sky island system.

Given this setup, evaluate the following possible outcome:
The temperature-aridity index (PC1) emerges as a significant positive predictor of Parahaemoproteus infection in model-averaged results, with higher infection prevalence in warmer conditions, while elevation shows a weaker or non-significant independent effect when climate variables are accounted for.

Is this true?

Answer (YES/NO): NO